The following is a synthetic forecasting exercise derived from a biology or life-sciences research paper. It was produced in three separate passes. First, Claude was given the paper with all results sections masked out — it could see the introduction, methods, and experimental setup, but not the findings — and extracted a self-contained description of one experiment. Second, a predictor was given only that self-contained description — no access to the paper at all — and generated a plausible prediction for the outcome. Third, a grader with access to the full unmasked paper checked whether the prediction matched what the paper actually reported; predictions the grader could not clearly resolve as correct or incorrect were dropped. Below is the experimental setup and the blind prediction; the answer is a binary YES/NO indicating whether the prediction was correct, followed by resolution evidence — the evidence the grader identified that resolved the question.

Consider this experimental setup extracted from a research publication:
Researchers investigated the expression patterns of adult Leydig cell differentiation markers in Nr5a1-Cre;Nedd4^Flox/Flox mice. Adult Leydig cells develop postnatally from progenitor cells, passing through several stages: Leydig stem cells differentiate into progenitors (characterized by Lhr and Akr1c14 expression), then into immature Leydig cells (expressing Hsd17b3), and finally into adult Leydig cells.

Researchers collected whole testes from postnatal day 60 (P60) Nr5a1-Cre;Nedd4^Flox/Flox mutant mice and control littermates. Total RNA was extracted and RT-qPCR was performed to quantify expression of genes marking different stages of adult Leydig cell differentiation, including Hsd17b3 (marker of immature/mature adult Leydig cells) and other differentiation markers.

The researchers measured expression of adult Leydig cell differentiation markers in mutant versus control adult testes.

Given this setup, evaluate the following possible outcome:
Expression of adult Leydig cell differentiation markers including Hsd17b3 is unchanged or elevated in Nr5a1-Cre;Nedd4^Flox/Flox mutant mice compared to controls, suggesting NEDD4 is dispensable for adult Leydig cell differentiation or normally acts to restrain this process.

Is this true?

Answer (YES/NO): NO